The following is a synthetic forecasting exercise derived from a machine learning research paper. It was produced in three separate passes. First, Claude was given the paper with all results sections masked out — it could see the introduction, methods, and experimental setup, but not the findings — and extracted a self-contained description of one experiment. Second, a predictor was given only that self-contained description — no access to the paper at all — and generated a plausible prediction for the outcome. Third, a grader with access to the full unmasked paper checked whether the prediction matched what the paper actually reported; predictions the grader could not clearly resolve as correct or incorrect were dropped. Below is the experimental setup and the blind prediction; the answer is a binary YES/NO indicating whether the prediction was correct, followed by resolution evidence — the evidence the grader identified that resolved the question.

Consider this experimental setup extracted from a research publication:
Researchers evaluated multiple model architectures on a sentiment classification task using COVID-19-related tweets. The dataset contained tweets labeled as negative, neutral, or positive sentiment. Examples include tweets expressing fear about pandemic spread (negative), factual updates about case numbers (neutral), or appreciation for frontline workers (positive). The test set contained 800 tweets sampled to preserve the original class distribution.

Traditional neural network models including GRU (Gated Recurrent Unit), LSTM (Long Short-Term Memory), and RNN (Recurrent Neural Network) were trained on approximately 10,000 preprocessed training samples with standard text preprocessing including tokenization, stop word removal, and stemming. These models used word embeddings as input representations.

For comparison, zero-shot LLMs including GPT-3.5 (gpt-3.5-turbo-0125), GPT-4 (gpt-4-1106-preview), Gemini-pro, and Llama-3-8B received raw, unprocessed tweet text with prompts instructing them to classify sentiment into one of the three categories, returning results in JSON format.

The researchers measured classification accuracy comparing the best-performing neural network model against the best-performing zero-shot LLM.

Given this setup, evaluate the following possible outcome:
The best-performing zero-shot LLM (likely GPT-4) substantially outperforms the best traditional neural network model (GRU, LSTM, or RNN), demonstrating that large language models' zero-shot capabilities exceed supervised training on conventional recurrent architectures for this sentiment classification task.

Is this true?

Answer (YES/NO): NO